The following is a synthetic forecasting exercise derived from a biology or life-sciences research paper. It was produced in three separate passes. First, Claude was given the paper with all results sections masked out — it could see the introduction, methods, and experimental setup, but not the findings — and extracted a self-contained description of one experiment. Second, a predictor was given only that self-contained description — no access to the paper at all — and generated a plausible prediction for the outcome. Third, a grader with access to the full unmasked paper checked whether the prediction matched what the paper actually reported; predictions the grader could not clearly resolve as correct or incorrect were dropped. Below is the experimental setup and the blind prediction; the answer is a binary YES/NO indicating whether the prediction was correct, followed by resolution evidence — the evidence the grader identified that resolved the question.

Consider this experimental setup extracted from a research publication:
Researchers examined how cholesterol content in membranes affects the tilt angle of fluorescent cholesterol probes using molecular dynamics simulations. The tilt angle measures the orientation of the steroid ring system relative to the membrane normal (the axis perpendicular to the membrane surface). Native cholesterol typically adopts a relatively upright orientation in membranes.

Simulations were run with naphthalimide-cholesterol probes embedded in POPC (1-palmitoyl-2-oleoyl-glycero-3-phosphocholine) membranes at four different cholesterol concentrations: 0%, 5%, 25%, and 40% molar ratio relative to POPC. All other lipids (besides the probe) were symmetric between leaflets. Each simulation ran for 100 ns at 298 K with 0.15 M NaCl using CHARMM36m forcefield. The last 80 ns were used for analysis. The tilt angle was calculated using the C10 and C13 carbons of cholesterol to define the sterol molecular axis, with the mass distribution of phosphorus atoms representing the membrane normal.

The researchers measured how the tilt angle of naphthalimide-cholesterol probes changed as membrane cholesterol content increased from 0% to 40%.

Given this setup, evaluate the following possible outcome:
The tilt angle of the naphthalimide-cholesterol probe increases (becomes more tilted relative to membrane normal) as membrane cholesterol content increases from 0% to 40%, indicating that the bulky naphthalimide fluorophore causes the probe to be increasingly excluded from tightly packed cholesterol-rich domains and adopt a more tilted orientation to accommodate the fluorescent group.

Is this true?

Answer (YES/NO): NO